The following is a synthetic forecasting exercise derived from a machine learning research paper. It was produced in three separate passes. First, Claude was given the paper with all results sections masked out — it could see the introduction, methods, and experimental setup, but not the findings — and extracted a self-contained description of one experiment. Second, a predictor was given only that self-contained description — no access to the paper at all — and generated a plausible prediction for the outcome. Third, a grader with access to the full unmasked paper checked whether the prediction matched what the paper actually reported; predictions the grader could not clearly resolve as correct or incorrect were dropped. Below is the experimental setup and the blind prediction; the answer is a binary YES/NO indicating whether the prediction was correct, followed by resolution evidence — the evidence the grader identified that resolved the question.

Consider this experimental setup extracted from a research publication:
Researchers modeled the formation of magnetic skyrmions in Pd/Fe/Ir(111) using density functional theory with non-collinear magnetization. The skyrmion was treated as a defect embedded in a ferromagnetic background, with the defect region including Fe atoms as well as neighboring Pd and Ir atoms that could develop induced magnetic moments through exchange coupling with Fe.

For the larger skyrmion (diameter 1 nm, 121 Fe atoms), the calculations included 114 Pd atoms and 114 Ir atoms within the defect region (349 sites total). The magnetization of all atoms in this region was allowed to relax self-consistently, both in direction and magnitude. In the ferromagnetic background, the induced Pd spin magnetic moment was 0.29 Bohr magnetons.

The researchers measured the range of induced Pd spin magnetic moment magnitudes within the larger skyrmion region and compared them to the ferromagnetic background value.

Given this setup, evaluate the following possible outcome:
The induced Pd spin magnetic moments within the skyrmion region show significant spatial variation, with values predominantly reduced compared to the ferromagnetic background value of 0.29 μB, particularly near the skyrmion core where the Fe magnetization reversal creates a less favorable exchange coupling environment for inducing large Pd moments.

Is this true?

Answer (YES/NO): YES